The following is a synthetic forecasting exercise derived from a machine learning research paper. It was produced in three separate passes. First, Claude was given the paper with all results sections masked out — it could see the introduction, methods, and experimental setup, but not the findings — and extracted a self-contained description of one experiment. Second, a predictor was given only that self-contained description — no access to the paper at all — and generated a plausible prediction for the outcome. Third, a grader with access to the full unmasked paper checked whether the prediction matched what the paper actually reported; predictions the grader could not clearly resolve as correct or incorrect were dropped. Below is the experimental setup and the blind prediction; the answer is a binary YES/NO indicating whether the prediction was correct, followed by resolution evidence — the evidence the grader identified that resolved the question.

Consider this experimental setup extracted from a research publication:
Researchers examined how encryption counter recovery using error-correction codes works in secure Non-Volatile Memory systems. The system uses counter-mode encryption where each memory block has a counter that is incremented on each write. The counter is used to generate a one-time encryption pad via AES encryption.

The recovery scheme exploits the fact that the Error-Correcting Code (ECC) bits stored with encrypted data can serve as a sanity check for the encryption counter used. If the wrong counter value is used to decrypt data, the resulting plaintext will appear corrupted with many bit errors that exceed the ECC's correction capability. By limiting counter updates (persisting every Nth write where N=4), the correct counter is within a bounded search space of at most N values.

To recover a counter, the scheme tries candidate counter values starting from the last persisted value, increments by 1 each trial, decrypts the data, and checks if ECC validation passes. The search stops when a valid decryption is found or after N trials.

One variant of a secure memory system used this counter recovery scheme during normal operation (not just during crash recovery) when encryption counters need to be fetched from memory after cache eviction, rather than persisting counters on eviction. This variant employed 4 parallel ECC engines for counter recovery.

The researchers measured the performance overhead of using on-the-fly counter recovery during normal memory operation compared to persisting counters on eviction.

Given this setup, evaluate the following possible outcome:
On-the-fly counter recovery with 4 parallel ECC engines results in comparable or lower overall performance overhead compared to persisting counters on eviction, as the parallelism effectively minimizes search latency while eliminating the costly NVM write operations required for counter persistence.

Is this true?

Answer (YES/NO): YES